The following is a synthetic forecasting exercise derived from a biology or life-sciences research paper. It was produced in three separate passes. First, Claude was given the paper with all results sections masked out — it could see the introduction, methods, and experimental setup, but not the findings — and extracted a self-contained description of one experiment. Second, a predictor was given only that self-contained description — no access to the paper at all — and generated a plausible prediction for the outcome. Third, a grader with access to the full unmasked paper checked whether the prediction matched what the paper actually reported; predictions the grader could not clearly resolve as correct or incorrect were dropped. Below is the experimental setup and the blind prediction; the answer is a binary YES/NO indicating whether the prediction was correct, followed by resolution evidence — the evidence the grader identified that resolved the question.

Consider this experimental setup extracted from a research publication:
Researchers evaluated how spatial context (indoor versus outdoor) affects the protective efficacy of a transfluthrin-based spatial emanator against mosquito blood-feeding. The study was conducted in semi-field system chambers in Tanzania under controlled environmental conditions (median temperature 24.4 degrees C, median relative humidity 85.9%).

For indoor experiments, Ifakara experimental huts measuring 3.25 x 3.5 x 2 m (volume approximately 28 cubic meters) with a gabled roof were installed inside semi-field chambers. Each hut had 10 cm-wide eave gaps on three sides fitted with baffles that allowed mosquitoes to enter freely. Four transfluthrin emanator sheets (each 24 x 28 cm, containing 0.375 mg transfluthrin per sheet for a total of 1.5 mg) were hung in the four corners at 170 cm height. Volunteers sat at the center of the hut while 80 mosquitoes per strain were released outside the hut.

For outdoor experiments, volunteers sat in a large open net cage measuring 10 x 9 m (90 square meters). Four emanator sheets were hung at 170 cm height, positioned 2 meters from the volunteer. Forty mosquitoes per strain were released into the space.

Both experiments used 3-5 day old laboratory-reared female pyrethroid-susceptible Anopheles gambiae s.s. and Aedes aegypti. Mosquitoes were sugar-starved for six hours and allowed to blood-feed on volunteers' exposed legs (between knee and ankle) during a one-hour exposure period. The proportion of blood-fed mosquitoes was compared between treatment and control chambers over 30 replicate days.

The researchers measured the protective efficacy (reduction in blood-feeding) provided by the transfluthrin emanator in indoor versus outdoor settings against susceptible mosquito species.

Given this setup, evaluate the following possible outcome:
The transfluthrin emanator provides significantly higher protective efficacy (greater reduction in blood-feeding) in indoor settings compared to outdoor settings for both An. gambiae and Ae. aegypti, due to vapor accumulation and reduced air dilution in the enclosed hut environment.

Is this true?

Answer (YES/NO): YES